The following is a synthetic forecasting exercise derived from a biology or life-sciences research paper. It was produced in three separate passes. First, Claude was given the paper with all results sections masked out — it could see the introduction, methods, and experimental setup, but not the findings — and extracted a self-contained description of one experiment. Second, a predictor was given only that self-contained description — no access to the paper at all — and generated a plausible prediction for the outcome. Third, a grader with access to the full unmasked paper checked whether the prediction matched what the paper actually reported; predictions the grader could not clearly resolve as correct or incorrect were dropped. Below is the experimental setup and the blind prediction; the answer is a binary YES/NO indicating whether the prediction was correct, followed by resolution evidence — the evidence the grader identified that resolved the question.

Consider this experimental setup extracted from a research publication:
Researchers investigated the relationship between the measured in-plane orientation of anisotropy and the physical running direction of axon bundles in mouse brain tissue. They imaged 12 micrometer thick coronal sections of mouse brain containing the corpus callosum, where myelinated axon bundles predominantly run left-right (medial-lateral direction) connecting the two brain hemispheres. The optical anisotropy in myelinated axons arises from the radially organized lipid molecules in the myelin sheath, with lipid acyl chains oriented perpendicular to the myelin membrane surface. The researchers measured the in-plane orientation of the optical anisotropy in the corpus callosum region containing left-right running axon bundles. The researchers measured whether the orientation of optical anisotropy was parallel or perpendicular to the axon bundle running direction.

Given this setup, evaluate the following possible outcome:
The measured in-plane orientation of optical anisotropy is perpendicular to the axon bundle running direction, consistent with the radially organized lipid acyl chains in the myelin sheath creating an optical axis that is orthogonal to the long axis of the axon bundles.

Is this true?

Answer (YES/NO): NO